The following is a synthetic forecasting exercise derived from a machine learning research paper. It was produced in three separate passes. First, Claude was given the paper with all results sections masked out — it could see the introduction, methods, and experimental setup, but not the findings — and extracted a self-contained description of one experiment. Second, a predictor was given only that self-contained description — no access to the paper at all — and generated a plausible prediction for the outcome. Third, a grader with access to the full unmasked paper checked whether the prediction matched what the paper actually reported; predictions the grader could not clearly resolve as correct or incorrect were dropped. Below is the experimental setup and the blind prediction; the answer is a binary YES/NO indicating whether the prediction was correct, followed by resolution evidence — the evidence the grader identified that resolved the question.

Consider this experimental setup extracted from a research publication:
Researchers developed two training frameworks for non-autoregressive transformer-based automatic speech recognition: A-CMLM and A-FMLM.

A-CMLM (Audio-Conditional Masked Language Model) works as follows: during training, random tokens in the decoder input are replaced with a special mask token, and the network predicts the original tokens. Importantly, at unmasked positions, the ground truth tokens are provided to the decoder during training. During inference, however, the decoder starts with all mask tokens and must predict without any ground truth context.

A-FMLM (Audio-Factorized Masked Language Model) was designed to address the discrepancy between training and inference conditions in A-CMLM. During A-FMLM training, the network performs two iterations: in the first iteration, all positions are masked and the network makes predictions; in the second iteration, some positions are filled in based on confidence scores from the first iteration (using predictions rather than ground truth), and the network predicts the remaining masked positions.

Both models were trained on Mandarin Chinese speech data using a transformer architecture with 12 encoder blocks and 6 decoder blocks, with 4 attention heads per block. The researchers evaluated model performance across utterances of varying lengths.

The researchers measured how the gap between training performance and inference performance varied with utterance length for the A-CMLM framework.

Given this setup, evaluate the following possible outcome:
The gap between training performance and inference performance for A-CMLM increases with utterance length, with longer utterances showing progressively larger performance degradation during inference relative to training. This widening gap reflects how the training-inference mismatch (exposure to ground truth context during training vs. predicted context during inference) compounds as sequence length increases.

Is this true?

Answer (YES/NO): YES